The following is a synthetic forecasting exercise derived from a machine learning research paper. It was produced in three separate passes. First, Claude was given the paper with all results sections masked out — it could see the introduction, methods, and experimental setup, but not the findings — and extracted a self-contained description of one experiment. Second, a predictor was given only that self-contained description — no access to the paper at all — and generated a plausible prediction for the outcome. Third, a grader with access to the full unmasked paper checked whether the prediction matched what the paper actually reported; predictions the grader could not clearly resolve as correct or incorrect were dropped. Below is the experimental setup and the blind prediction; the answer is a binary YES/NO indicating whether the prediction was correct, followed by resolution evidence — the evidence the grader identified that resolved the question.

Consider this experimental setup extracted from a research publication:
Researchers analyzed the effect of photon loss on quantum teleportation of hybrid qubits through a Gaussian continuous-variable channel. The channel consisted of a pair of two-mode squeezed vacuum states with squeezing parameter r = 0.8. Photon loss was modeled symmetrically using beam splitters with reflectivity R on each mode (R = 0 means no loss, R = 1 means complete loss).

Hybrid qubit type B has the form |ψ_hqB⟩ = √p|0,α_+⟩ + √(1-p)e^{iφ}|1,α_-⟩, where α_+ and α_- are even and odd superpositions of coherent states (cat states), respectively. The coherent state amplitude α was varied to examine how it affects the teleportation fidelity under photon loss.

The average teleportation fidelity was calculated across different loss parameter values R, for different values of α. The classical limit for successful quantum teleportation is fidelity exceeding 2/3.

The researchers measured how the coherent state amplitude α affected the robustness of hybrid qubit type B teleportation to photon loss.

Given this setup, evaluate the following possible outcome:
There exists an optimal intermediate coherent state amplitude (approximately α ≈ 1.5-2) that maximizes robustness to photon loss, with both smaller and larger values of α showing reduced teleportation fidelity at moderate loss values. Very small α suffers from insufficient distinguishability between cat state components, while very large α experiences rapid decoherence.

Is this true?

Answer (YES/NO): NO